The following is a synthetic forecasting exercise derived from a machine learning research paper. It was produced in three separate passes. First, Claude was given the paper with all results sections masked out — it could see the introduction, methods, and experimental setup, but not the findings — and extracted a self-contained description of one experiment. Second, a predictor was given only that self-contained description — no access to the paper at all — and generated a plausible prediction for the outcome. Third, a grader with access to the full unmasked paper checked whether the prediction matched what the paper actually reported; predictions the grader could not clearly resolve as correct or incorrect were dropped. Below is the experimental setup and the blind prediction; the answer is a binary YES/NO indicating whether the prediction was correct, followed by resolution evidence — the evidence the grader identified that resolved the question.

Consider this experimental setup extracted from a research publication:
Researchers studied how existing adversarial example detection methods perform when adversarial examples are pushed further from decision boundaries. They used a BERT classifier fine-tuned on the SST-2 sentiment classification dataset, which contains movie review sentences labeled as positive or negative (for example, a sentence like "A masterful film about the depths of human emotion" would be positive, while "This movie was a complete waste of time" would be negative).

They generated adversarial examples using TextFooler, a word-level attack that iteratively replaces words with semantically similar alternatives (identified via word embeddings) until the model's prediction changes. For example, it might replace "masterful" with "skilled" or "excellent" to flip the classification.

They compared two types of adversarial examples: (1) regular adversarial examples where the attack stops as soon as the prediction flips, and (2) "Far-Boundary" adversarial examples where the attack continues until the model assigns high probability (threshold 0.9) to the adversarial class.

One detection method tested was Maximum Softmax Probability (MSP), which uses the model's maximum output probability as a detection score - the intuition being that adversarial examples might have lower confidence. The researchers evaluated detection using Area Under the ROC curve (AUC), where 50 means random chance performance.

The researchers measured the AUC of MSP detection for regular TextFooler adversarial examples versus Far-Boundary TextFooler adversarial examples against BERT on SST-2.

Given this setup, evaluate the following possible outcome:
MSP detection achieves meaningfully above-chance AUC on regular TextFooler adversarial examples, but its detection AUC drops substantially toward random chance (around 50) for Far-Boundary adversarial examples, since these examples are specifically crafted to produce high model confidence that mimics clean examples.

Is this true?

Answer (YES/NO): NO